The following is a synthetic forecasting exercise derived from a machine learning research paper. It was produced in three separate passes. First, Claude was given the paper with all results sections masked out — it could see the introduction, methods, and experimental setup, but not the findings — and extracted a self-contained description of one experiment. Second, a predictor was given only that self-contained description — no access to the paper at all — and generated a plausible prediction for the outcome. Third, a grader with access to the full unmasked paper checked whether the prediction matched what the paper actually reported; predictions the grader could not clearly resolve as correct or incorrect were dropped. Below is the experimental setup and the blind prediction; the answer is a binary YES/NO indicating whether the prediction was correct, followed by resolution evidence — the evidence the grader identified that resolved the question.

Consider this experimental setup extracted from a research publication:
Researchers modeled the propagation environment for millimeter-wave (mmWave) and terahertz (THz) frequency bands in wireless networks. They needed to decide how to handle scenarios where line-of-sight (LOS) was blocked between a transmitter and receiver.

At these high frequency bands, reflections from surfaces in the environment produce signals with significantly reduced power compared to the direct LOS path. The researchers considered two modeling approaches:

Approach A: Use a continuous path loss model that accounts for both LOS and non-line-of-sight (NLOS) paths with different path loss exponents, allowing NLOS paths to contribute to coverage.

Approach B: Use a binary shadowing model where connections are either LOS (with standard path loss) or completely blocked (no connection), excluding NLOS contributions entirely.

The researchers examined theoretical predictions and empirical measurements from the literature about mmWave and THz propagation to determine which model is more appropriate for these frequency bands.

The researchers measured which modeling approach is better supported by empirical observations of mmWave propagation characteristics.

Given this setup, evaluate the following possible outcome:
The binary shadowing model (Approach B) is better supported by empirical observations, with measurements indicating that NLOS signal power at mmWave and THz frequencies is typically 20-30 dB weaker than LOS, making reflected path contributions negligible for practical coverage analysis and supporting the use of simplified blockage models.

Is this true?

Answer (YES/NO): NO